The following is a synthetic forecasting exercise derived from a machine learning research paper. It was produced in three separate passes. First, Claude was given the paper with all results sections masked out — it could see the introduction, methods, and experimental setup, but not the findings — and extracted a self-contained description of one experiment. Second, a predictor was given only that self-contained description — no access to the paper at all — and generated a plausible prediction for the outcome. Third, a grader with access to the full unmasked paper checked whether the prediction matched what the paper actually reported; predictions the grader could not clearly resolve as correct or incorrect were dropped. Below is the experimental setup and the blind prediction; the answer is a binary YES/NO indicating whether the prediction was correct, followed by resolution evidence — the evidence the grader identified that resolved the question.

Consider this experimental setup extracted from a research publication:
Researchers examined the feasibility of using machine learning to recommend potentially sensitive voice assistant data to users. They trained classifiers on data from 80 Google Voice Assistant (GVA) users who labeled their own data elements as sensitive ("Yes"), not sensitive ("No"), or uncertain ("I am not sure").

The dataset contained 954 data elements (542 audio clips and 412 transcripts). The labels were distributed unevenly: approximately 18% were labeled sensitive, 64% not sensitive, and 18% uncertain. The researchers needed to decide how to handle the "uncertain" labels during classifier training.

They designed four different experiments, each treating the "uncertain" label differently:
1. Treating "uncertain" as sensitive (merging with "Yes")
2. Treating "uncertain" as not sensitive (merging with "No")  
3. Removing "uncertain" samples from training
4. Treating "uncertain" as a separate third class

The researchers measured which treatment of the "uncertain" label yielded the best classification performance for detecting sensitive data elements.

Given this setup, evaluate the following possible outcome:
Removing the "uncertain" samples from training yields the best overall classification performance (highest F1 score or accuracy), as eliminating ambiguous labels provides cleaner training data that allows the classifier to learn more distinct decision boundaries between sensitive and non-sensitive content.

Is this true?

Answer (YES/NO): NO